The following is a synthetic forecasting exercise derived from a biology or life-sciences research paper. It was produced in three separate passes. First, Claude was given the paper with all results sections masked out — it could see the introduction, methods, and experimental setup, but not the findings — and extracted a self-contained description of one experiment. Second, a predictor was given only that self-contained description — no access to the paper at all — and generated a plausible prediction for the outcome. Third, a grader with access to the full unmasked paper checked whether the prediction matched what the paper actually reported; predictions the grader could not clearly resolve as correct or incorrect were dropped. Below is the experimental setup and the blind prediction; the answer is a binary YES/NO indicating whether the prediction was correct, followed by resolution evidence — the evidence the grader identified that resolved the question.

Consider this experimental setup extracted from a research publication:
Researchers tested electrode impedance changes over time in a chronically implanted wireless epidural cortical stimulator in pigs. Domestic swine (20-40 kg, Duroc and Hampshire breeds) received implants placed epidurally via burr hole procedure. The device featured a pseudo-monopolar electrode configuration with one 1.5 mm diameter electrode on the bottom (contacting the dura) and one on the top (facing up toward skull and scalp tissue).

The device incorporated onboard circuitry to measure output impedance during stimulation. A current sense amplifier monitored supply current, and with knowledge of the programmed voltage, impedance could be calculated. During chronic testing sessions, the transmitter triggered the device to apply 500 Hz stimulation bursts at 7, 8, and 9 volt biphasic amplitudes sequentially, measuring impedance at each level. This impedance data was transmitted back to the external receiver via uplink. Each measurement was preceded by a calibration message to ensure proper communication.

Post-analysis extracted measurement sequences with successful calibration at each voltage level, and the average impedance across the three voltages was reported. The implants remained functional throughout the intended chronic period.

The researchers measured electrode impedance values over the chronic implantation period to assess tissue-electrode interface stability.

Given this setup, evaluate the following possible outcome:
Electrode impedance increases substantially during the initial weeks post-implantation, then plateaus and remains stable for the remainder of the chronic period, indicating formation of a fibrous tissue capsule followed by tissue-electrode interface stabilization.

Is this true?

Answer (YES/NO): NO